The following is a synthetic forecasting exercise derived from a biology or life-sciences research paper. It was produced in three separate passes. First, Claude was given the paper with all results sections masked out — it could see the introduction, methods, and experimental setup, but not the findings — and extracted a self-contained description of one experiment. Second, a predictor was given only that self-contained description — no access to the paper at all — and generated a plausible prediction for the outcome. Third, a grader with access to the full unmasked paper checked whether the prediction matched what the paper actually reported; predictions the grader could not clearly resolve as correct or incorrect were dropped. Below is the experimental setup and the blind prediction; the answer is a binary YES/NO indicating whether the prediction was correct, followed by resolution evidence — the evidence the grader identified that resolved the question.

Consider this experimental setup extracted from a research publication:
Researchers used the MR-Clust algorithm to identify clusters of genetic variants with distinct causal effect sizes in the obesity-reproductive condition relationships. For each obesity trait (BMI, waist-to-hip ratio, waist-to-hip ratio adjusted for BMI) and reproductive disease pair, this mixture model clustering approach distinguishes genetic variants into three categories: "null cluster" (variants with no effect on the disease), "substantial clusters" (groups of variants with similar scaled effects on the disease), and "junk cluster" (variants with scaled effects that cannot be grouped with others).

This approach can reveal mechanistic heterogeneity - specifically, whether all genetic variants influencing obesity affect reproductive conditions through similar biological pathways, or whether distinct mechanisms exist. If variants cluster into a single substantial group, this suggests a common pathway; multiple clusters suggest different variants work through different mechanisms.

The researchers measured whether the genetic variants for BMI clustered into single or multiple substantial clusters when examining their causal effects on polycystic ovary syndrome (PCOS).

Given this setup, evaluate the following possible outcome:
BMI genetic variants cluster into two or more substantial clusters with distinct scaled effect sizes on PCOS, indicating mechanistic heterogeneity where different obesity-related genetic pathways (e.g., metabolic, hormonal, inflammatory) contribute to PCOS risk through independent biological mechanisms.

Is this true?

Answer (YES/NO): NO